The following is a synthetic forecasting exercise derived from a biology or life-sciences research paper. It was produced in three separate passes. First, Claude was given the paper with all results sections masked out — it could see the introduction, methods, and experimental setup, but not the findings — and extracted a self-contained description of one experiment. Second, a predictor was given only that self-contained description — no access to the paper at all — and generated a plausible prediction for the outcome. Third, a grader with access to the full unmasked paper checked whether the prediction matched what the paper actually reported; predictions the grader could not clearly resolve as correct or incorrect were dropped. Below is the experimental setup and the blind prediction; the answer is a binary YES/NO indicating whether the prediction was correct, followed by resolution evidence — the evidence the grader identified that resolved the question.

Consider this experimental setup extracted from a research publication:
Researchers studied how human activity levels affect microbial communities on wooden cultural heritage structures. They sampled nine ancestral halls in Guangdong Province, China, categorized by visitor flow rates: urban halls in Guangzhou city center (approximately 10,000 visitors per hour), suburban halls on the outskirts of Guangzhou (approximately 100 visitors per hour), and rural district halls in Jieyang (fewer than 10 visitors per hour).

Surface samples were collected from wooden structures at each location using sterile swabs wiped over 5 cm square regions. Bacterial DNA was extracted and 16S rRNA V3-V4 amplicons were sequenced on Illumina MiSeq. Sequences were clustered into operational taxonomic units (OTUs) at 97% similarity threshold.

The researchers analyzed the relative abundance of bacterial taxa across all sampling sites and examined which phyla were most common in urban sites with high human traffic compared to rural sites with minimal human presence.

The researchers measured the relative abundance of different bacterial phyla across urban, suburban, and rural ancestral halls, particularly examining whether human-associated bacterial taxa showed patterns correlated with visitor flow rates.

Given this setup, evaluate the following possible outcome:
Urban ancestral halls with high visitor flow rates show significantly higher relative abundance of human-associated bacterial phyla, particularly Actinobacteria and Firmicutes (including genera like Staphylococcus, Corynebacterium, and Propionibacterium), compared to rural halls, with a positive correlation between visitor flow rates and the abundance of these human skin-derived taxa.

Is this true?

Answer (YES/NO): NO